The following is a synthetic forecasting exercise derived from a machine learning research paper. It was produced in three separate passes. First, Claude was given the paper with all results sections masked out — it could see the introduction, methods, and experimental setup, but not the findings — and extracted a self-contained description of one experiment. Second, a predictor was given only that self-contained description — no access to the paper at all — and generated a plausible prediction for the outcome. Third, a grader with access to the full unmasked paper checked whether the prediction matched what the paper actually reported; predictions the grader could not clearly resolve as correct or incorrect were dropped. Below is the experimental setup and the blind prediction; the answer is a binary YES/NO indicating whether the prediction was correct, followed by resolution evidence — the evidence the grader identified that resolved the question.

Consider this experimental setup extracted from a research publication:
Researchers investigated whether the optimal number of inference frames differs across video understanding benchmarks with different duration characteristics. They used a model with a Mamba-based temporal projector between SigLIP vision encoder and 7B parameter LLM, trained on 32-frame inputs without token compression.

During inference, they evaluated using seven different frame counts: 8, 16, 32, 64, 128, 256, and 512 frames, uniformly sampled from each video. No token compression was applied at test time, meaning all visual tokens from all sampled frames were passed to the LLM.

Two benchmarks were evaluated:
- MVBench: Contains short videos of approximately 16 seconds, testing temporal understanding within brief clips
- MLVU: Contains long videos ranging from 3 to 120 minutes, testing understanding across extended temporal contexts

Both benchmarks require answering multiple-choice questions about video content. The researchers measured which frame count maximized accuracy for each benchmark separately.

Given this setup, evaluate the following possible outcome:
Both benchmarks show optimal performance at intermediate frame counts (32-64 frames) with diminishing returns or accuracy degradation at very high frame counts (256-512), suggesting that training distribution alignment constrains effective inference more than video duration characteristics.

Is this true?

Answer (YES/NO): NO